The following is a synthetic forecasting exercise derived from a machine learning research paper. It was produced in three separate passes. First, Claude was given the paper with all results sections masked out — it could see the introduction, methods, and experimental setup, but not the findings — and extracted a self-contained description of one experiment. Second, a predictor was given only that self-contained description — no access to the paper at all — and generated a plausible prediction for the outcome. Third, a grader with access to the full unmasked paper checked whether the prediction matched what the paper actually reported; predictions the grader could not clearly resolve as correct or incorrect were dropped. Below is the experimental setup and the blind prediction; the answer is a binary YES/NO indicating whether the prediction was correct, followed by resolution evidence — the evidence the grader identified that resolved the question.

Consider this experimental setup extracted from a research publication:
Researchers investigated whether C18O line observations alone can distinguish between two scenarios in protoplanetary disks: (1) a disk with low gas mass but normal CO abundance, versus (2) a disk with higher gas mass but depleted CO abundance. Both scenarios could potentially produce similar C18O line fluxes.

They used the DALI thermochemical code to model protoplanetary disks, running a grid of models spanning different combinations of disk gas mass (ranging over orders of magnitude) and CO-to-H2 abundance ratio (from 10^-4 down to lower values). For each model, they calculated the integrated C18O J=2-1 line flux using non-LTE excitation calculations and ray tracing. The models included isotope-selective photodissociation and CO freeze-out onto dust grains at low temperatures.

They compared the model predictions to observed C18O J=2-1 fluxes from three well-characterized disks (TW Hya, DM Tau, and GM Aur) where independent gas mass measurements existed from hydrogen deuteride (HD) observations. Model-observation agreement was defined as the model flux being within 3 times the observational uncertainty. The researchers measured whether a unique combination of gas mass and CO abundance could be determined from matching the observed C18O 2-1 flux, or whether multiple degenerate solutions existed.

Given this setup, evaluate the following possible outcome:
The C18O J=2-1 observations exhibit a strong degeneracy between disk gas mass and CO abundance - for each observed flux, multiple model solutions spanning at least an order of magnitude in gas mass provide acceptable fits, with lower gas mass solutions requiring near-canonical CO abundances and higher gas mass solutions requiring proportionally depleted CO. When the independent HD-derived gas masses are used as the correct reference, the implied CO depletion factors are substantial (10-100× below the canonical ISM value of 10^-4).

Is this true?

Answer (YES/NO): NO